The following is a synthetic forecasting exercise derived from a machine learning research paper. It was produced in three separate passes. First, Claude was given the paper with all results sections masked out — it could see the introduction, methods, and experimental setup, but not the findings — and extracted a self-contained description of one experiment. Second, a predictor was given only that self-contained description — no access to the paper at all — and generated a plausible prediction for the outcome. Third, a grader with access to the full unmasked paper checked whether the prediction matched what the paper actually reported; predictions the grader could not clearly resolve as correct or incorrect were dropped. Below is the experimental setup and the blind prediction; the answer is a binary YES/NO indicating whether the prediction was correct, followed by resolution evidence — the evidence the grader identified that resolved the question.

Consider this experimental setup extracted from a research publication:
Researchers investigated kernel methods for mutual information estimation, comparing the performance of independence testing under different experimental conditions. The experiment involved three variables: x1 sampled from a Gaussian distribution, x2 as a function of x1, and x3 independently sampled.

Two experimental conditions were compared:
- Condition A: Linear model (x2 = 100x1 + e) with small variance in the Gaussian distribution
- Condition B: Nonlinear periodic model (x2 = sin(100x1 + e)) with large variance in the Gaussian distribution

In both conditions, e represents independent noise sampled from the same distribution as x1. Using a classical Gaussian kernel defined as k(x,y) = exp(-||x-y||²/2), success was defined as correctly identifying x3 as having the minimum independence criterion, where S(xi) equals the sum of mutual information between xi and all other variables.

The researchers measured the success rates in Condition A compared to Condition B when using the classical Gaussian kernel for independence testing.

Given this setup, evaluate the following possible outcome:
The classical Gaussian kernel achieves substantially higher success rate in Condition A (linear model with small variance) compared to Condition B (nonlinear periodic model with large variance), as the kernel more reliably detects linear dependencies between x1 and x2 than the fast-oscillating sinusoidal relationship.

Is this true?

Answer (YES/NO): YES